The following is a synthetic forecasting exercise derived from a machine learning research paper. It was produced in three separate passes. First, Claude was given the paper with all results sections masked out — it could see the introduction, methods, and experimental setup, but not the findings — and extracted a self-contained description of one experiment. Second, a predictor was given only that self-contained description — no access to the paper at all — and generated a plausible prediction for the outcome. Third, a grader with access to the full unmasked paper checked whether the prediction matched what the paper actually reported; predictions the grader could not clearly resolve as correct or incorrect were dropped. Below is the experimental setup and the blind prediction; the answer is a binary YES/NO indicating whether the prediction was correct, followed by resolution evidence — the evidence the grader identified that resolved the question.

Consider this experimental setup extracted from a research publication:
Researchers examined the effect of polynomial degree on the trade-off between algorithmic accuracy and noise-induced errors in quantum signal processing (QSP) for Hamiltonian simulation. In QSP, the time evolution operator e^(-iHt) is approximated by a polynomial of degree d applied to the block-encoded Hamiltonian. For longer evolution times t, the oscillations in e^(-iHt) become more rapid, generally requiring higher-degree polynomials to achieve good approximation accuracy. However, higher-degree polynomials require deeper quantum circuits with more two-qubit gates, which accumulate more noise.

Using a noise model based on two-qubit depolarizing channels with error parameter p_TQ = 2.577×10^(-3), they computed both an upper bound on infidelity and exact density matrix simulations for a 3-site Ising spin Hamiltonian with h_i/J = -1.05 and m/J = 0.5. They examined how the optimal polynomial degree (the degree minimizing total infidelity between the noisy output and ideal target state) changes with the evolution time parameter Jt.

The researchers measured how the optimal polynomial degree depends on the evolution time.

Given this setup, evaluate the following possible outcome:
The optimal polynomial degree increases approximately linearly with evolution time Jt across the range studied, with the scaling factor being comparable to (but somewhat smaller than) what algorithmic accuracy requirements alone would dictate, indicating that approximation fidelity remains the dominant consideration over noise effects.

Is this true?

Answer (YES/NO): NO